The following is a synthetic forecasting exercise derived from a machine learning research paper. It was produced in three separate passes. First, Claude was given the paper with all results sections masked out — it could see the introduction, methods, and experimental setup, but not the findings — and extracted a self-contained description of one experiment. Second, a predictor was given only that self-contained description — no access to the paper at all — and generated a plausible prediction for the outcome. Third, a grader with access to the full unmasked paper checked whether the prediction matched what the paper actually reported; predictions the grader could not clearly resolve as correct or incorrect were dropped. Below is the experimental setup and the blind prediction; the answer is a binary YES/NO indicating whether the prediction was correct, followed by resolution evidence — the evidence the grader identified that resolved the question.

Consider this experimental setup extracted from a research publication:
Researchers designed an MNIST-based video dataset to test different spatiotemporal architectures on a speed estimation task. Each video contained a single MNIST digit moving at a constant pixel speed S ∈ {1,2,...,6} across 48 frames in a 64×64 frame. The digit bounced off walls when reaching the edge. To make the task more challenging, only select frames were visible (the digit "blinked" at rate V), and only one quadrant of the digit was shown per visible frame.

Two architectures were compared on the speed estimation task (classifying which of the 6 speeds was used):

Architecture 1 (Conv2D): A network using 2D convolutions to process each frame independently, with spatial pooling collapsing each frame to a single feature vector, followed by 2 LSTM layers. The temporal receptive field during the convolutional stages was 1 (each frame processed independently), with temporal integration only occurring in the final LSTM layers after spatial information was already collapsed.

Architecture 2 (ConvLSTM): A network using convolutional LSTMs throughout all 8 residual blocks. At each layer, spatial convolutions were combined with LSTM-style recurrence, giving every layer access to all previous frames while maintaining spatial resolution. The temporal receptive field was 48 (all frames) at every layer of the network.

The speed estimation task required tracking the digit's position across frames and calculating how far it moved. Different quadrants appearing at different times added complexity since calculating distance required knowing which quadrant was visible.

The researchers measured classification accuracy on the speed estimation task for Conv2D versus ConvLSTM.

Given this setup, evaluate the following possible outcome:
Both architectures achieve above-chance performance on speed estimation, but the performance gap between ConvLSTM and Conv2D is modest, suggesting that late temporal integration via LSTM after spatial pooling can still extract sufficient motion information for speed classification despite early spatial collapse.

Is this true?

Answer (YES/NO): NO